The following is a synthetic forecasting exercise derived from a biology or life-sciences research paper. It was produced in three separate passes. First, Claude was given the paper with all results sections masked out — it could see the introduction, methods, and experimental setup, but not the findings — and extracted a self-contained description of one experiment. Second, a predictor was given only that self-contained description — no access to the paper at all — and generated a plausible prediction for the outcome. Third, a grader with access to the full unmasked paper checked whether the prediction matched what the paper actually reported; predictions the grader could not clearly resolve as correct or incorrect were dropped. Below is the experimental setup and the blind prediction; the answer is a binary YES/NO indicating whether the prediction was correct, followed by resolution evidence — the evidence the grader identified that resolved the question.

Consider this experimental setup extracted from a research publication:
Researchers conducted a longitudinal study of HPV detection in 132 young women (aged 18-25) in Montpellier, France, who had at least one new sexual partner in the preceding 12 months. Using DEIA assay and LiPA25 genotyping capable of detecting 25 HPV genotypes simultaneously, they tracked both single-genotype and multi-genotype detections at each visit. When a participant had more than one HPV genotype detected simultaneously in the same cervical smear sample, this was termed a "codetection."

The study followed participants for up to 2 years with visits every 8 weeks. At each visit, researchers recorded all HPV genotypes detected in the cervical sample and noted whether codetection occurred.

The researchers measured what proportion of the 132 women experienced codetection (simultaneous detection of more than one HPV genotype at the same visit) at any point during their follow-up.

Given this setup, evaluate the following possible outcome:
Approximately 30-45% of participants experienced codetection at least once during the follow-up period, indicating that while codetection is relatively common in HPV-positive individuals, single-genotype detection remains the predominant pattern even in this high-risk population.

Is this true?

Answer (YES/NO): NO